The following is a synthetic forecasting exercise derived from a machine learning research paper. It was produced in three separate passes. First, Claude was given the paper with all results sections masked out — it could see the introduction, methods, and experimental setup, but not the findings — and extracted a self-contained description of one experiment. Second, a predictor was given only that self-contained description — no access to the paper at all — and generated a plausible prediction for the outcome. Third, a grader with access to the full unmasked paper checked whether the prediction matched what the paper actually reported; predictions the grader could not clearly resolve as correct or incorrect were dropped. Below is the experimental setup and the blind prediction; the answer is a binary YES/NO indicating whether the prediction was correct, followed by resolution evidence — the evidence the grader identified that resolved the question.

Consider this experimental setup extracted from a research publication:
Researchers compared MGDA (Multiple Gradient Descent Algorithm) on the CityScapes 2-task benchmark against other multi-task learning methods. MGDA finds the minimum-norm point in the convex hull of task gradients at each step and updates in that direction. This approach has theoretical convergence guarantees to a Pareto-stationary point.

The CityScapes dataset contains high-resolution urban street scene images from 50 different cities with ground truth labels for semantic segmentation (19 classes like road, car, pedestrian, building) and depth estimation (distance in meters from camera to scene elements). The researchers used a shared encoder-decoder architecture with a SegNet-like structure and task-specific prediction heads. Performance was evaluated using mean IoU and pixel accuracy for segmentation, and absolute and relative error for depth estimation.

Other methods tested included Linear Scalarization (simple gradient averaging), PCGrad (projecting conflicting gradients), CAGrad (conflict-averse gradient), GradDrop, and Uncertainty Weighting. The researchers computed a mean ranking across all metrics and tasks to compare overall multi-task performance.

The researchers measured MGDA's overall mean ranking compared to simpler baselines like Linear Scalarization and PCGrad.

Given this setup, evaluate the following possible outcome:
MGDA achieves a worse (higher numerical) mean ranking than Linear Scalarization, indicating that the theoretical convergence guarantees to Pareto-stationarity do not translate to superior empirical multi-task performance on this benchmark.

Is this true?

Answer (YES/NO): YES